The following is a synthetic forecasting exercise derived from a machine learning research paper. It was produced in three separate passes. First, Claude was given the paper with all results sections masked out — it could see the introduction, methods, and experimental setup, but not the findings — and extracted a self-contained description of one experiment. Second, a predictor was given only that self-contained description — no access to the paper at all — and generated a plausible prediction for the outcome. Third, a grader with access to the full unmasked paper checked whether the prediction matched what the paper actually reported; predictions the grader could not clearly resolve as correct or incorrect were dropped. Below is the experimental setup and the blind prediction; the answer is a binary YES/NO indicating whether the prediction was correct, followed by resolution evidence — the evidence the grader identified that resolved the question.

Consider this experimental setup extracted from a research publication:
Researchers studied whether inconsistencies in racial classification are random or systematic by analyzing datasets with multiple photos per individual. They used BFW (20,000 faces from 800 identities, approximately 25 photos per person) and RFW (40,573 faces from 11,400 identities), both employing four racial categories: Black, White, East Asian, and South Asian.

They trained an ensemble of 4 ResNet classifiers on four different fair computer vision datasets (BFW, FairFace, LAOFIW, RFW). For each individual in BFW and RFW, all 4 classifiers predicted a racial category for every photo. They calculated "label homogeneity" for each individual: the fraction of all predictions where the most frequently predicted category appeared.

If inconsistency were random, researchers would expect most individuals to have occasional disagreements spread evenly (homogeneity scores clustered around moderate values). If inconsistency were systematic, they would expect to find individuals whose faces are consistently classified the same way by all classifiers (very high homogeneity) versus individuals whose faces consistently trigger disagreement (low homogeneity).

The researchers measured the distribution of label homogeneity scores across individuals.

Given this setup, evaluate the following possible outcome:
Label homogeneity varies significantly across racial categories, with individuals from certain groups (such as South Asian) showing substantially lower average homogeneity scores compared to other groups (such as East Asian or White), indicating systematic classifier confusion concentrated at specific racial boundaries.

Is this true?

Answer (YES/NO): NO